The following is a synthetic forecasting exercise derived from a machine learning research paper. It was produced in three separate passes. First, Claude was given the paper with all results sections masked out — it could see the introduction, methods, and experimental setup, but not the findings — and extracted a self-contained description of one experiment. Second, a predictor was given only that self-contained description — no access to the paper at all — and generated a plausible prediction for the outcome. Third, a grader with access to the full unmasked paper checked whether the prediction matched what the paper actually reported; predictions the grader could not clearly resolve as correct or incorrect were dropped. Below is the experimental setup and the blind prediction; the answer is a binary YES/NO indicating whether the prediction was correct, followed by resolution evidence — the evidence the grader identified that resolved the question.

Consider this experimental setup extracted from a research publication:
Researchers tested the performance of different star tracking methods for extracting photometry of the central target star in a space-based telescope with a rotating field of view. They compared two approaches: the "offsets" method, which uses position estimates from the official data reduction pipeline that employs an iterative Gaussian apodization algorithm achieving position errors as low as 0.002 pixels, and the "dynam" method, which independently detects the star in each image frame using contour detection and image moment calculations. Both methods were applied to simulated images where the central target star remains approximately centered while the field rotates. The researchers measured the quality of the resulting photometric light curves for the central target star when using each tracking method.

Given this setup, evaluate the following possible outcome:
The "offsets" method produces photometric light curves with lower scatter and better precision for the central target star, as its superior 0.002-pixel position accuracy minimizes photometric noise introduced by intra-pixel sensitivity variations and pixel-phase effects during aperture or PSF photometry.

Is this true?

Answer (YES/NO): NO